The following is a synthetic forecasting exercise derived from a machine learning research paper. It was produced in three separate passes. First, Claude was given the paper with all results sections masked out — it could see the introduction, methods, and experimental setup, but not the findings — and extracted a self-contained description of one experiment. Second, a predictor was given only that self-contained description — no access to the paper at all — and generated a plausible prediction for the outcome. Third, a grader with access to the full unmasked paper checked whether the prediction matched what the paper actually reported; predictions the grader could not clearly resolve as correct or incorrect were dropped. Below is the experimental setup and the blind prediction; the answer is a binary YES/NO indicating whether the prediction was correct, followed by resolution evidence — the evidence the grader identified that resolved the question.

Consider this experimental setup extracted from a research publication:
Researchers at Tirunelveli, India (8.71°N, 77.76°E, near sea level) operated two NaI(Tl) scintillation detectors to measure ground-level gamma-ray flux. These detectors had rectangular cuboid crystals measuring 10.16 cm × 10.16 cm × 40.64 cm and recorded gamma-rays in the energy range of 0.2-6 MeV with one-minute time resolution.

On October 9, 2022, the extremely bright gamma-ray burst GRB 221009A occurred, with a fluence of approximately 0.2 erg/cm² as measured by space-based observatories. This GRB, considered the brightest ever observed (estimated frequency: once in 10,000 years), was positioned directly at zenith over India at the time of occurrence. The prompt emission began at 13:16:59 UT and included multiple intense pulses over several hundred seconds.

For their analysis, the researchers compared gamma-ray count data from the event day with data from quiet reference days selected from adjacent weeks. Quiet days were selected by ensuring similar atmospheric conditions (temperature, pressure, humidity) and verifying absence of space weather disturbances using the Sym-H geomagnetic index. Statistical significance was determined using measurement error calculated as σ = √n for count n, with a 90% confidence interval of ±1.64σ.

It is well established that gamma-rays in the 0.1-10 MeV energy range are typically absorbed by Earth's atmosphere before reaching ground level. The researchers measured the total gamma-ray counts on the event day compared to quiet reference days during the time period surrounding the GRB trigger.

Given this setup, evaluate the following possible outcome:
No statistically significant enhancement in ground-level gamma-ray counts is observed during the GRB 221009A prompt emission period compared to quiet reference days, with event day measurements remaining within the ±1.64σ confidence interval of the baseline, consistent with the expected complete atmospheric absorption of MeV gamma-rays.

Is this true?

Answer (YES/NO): YES